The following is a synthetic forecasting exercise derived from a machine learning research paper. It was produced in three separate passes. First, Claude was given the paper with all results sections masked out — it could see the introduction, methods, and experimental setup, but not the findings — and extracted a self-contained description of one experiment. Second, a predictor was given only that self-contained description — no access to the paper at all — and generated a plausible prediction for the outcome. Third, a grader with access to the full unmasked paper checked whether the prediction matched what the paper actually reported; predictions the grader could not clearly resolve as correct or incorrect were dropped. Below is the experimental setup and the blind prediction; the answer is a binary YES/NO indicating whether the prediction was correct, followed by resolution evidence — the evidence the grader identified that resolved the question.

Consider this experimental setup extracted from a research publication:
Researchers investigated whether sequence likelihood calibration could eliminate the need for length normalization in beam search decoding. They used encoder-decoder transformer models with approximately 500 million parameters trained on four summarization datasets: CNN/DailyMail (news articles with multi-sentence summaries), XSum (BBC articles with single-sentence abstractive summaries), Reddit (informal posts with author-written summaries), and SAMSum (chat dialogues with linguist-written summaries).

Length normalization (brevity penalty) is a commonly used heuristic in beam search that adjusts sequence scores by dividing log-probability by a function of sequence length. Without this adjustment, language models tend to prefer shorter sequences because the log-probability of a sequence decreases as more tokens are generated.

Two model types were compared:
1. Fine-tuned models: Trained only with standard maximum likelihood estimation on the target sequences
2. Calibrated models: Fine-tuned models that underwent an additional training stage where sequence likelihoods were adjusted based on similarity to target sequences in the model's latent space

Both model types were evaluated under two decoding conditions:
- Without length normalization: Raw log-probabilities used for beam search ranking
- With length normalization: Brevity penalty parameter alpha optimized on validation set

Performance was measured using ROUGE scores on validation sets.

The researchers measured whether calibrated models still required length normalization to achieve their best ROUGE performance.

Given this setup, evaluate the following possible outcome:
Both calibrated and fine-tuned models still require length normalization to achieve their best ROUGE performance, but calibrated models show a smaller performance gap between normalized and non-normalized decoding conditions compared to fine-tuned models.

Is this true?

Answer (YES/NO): NO